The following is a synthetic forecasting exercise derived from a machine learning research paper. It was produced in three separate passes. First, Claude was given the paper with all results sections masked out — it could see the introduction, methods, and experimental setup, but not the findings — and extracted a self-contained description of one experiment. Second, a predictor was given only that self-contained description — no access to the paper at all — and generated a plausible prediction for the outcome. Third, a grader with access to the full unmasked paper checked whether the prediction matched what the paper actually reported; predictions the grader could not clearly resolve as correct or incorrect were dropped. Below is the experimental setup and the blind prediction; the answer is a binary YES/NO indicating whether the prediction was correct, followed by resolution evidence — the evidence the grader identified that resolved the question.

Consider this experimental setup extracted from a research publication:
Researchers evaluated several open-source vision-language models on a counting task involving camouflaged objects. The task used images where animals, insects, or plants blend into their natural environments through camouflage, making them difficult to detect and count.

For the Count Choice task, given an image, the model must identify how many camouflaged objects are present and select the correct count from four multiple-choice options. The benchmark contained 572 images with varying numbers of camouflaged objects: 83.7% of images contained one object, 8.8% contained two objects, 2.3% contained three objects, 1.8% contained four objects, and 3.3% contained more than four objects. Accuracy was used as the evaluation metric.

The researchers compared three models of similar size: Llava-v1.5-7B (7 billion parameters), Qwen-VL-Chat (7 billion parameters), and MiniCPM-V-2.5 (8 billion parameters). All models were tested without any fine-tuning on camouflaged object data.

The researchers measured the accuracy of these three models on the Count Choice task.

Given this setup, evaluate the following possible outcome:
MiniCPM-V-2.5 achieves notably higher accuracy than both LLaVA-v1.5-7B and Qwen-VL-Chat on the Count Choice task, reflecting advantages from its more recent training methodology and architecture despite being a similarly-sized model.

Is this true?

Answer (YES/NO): YES